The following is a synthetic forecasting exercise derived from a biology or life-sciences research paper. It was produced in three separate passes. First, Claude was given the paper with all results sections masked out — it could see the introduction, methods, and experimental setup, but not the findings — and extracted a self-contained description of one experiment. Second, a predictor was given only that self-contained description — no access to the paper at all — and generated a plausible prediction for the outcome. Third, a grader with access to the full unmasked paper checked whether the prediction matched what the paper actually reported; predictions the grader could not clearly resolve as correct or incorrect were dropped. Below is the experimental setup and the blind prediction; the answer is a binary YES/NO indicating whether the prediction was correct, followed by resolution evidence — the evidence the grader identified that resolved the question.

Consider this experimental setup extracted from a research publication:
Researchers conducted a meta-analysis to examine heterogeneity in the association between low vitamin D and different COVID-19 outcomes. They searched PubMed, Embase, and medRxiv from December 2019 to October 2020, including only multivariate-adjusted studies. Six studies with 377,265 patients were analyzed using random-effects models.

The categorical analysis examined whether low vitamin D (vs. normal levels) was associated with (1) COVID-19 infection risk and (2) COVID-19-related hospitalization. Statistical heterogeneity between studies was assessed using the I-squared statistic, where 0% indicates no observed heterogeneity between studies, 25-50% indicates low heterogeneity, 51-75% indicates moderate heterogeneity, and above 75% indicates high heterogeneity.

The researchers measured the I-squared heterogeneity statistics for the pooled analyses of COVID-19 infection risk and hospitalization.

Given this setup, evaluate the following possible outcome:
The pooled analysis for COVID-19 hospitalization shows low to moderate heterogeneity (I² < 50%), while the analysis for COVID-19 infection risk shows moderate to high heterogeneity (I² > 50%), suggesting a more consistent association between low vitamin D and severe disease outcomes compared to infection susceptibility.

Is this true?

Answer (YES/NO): YES